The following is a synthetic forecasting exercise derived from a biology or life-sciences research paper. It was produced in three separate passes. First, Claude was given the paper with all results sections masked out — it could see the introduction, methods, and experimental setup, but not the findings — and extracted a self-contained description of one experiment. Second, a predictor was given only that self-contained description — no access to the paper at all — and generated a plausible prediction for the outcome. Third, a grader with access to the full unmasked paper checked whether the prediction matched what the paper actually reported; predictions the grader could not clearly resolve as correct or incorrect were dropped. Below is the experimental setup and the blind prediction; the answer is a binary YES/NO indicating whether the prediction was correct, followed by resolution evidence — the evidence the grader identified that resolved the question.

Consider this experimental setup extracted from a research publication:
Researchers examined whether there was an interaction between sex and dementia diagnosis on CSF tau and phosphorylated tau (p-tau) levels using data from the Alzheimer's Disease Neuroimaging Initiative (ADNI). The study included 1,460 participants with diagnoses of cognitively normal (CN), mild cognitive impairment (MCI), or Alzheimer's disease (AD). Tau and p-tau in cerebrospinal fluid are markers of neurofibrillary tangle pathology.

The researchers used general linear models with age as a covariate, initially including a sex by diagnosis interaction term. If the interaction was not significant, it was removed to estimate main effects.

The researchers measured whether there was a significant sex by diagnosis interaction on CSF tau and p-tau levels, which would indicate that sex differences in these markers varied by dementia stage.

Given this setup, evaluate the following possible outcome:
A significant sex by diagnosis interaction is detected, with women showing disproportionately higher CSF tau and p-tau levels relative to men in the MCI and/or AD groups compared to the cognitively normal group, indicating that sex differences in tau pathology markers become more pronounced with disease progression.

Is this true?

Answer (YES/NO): NO